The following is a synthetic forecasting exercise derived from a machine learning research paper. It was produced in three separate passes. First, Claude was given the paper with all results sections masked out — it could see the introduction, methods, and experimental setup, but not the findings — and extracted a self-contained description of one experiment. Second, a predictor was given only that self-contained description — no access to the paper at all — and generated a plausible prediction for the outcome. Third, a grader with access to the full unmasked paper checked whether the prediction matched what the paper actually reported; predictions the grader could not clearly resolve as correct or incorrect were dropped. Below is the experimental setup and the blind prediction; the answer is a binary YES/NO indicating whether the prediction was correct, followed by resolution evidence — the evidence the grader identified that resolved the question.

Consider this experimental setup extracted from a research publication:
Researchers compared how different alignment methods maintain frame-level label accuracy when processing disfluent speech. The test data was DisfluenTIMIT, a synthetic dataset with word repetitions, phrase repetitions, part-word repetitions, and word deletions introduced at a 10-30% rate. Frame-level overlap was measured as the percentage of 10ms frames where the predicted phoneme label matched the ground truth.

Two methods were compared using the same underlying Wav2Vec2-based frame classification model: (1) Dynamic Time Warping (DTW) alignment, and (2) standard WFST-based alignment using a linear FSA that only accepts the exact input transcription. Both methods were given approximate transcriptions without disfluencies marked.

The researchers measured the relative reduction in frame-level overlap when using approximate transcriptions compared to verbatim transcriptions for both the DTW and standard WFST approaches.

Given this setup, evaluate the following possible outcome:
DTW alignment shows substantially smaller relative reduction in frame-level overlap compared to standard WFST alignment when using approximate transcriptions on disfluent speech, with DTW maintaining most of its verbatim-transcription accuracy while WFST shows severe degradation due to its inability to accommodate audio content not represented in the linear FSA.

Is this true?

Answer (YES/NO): NO